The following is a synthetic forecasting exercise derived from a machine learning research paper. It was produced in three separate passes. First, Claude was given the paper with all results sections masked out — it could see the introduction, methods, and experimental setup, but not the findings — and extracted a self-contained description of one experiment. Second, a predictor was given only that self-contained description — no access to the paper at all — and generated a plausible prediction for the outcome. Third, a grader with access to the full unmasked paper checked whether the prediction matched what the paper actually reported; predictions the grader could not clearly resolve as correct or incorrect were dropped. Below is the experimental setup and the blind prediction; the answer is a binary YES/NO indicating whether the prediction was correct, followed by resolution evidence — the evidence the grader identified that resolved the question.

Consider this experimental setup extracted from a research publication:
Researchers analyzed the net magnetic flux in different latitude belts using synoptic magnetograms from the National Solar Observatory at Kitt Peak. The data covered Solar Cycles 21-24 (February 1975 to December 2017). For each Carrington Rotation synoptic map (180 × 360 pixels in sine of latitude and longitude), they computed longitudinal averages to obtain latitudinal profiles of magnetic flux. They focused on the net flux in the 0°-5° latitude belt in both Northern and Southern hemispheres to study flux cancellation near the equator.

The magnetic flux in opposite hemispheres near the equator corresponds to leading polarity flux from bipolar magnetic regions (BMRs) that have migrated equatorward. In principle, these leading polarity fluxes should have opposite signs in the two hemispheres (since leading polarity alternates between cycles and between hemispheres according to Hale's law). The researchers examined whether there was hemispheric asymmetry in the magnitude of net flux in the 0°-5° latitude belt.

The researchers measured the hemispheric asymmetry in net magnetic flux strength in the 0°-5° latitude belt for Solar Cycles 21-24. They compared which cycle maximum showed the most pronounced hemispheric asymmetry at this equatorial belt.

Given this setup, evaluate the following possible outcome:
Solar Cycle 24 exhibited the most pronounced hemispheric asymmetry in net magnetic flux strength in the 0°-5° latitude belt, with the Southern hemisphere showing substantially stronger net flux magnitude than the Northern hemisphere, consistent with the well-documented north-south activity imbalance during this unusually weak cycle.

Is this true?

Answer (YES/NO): NO